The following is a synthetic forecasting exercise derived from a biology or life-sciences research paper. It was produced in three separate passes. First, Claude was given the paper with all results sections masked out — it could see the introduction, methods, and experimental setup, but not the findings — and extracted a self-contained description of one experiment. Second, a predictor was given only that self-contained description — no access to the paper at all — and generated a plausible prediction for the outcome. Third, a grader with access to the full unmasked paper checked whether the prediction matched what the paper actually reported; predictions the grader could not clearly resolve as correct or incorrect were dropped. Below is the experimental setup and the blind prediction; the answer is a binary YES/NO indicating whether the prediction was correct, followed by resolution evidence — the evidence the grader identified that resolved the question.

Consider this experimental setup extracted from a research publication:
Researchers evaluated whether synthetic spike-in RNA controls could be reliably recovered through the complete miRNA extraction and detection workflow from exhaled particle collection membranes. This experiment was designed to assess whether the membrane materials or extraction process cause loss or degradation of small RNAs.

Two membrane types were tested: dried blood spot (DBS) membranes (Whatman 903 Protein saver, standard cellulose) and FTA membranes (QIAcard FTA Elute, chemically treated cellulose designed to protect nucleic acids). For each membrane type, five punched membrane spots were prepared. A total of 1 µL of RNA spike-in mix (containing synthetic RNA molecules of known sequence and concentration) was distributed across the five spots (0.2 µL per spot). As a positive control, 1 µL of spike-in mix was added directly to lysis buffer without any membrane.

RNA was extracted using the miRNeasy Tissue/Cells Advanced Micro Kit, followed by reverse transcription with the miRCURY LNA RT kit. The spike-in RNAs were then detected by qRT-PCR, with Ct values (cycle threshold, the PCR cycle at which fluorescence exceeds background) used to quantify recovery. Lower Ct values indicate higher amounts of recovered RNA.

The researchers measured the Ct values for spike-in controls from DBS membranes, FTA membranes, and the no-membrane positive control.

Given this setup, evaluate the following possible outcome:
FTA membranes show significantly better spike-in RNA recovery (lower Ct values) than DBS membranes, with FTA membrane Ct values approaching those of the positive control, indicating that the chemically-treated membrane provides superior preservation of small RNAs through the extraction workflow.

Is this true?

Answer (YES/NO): NO